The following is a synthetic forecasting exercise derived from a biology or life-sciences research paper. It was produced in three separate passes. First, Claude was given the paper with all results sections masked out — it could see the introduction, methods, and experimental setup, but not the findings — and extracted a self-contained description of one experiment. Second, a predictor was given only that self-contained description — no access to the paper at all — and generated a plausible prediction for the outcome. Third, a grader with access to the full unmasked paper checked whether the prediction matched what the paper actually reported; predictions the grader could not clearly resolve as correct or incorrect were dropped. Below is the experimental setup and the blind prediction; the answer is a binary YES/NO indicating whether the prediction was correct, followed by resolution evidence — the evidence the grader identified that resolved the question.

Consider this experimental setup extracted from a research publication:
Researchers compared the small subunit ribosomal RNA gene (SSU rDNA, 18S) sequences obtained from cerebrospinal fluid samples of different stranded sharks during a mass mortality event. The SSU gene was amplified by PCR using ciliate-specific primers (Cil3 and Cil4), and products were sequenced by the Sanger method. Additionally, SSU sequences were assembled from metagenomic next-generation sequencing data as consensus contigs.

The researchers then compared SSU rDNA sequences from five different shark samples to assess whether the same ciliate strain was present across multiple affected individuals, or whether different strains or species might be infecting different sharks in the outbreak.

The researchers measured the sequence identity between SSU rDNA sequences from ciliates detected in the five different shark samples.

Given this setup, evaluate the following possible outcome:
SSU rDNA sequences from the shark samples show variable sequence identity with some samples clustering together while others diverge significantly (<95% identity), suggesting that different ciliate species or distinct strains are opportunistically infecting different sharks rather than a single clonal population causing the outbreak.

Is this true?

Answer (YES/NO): NO